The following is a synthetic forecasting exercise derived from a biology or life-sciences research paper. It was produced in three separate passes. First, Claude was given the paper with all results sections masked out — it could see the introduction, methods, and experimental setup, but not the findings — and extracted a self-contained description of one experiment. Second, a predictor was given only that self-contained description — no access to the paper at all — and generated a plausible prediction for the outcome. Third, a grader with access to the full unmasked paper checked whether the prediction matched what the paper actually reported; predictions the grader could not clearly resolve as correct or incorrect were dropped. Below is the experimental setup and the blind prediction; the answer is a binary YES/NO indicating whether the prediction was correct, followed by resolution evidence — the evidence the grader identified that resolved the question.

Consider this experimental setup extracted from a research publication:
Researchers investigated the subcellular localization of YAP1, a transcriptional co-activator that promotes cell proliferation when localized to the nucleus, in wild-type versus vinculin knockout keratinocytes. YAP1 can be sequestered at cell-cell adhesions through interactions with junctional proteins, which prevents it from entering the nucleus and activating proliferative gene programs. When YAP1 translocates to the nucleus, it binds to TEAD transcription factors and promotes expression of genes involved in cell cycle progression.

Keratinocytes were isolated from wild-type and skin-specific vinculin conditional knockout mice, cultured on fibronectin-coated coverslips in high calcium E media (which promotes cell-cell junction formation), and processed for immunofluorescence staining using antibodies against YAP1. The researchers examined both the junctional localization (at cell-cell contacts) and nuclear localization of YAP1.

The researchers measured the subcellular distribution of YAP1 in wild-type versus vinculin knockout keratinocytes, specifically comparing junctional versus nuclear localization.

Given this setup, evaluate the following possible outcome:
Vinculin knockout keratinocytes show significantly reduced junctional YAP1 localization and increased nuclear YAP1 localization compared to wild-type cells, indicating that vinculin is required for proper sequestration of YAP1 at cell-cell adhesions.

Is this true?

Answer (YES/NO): YES